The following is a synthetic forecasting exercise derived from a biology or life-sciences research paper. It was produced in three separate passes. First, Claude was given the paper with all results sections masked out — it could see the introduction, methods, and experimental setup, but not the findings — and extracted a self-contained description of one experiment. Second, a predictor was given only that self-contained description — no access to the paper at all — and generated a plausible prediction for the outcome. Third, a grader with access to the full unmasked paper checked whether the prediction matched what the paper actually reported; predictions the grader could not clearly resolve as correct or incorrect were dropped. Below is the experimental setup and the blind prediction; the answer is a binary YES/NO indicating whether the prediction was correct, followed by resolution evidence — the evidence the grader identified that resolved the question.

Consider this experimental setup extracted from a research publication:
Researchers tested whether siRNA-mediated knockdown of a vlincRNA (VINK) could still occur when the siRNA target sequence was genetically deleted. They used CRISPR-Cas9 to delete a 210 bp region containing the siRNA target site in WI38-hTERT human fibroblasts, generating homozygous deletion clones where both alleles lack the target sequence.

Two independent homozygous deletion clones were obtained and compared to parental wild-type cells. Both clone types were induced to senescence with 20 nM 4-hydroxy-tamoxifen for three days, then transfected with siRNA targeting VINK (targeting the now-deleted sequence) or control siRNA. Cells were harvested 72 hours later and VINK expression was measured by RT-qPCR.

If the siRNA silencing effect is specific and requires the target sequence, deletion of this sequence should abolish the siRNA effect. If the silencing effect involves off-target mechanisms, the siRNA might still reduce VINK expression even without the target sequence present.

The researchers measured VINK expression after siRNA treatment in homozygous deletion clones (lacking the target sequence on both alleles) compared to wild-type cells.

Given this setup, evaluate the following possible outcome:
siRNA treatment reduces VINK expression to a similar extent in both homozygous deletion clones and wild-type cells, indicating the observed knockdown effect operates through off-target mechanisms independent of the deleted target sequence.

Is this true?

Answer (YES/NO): NO